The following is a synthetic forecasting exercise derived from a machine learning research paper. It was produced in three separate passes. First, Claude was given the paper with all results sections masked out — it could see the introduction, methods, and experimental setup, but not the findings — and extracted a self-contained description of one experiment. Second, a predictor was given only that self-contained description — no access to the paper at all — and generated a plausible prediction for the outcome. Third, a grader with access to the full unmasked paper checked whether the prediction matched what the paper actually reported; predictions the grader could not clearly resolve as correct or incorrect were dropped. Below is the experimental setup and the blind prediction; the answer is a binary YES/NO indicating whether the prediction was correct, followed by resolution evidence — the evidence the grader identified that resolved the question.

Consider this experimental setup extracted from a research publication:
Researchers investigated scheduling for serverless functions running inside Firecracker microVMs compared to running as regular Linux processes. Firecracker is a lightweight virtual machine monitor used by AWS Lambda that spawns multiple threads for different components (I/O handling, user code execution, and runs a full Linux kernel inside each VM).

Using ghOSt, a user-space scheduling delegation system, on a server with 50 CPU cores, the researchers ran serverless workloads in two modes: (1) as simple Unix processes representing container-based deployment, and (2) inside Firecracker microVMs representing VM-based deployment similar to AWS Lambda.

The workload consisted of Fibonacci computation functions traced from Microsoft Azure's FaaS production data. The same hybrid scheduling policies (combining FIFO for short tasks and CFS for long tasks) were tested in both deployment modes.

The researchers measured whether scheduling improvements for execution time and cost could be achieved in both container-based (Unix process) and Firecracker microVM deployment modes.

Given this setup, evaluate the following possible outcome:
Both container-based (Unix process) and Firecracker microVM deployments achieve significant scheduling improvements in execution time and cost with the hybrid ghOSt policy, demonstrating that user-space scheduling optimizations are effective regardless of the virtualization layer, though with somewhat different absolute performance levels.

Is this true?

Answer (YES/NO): YES